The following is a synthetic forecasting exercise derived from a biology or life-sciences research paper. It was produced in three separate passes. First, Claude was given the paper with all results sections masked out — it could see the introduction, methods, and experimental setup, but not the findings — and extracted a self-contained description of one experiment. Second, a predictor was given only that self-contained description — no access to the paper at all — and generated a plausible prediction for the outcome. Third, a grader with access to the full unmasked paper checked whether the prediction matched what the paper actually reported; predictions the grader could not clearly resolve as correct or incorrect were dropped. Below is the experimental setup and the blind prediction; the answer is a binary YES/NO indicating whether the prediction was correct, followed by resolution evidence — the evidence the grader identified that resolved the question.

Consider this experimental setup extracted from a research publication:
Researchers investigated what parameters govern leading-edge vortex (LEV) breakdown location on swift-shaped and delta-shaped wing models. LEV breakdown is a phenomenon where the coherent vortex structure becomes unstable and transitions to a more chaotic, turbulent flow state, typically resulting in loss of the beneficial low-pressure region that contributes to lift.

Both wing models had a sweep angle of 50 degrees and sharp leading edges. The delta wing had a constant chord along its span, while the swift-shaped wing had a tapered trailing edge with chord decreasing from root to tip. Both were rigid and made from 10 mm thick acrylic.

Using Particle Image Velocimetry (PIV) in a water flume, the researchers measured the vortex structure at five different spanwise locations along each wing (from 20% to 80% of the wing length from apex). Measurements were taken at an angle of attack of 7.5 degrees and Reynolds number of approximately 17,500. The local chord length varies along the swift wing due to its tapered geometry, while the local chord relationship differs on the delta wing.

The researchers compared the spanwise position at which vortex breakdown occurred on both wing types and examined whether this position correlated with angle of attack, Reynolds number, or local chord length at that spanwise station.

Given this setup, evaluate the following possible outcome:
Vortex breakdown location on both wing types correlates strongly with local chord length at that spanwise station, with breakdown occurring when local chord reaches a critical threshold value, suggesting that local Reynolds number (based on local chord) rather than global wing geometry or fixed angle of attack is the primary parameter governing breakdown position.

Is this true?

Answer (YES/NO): NO